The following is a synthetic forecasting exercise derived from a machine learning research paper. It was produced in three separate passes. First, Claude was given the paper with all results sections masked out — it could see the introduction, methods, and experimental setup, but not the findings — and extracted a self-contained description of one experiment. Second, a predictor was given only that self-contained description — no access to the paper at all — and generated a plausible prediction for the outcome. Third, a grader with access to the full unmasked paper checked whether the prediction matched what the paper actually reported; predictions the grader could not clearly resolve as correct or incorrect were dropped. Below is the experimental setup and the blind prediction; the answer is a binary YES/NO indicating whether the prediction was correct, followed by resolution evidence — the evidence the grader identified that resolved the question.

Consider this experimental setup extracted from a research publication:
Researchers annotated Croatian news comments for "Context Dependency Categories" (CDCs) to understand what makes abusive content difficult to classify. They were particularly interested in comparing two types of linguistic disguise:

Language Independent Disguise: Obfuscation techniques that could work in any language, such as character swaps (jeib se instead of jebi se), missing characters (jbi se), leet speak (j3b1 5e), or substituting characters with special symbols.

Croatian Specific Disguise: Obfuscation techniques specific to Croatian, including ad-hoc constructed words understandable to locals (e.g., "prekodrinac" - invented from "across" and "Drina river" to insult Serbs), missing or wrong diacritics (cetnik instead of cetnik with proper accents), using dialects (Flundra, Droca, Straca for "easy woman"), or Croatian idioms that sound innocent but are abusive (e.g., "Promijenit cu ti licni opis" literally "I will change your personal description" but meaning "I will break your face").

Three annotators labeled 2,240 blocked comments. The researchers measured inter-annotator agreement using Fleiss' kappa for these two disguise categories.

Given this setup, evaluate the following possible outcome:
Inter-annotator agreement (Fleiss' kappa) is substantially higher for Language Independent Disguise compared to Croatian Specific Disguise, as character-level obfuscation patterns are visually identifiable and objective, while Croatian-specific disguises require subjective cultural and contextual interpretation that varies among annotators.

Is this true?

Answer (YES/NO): YES